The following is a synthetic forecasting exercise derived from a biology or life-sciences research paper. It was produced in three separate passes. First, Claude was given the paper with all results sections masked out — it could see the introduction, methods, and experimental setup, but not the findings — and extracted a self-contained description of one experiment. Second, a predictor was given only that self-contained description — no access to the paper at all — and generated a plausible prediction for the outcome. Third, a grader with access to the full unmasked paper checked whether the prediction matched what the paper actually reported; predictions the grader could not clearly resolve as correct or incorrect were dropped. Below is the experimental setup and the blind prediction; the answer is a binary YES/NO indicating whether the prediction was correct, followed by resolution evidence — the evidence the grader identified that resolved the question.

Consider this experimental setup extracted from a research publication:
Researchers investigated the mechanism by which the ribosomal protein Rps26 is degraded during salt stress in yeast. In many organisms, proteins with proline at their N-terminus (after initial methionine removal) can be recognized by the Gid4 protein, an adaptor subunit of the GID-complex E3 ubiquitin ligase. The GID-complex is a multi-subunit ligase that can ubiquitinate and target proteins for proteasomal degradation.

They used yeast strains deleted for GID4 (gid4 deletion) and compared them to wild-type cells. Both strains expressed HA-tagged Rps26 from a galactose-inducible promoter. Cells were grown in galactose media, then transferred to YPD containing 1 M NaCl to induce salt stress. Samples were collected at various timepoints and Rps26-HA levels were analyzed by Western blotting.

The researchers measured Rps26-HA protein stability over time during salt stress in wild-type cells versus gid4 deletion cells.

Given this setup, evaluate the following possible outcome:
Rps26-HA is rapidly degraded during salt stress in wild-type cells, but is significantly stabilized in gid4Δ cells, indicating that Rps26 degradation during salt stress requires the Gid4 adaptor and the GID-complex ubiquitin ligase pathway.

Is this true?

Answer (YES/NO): YES